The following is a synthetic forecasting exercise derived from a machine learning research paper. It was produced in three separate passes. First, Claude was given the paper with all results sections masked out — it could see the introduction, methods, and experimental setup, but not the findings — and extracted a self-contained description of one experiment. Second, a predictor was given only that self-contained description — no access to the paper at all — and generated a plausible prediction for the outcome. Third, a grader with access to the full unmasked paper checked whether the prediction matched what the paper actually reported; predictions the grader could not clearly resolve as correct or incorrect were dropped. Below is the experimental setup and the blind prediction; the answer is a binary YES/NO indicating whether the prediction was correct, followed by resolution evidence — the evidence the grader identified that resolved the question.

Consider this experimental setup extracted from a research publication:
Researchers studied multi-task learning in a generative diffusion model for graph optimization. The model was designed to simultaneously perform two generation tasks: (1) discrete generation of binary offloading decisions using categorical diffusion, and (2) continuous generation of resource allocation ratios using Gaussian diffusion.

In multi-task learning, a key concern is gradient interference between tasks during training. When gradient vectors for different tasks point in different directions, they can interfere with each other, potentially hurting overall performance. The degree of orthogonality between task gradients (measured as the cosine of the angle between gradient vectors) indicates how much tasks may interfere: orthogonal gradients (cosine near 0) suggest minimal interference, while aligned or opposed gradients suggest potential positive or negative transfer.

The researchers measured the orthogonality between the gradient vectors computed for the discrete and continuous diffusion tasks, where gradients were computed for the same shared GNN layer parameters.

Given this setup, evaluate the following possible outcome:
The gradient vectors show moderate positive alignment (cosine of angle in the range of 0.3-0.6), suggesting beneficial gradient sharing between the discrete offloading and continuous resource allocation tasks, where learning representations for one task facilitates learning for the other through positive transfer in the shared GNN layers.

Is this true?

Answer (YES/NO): NO